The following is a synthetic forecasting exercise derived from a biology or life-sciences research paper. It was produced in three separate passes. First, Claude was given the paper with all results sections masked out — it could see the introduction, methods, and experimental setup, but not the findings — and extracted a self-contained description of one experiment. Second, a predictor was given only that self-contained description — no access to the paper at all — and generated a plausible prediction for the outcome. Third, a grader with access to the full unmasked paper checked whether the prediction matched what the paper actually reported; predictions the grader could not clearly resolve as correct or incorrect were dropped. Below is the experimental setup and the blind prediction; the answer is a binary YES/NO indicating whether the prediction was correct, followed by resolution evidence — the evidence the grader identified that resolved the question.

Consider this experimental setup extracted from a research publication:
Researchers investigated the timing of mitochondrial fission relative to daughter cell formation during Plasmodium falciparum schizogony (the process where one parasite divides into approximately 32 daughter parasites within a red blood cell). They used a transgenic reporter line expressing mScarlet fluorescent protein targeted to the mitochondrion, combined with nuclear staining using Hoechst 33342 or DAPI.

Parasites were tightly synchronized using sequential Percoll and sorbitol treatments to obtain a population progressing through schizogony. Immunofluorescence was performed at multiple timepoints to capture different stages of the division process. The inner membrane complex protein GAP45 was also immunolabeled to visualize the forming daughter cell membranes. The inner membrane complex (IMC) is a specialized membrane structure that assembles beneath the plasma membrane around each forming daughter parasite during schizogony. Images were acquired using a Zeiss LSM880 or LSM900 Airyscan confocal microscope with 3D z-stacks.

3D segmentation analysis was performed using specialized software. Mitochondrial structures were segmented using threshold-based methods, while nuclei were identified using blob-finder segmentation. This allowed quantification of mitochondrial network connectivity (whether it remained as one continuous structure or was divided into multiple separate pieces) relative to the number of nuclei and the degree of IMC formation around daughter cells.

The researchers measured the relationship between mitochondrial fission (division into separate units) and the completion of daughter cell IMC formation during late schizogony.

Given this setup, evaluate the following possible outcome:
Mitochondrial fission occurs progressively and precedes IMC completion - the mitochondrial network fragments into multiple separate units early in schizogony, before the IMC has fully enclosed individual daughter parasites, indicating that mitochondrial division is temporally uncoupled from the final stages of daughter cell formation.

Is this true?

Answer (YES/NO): NO